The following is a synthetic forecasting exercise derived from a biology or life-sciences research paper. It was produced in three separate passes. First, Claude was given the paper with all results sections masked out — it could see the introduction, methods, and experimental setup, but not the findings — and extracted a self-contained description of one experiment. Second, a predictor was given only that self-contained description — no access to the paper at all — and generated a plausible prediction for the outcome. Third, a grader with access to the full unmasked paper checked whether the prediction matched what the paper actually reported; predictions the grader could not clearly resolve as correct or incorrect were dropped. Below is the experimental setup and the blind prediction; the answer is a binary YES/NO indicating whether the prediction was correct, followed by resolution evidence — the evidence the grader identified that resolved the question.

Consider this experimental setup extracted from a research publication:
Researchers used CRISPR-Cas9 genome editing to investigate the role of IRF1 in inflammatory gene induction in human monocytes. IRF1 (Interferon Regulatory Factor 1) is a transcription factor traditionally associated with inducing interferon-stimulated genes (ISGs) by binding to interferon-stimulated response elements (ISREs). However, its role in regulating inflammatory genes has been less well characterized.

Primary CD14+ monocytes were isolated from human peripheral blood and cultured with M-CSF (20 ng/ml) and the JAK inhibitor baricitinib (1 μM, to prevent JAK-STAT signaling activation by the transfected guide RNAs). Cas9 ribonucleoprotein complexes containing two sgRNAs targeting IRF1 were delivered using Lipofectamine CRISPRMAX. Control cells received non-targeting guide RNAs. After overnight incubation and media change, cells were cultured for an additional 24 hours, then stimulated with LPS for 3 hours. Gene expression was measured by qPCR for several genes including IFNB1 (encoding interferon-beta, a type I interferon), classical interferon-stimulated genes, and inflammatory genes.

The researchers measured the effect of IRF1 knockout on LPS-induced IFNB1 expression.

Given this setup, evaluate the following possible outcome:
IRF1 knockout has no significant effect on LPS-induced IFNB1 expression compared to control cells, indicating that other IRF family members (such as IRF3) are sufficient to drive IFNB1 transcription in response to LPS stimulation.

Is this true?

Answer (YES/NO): YES